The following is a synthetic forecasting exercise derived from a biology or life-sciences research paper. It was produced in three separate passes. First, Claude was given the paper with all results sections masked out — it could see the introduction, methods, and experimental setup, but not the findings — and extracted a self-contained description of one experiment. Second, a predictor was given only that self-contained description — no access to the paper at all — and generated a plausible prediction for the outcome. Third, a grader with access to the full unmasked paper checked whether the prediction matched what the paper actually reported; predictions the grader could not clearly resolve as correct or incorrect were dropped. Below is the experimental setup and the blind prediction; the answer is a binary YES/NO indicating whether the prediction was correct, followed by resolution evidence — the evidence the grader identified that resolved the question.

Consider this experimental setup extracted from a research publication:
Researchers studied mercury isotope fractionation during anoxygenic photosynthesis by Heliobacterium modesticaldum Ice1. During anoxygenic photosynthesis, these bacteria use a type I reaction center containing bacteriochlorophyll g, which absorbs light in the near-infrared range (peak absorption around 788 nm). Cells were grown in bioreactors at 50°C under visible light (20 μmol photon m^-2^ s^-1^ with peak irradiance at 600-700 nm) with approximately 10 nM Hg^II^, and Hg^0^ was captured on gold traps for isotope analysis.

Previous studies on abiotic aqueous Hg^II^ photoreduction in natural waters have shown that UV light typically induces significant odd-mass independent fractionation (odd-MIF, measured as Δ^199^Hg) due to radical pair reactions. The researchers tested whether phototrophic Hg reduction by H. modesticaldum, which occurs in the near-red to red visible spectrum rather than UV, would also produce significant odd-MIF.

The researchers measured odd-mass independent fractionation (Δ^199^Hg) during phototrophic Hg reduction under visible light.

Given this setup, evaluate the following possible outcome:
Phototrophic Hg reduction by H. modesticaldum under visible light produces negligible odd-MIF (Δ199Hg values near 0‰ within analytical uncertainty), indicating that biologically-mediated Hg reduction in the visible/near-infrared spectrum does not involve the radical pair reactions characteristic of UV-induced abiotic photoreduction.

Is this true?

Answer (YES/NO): YES